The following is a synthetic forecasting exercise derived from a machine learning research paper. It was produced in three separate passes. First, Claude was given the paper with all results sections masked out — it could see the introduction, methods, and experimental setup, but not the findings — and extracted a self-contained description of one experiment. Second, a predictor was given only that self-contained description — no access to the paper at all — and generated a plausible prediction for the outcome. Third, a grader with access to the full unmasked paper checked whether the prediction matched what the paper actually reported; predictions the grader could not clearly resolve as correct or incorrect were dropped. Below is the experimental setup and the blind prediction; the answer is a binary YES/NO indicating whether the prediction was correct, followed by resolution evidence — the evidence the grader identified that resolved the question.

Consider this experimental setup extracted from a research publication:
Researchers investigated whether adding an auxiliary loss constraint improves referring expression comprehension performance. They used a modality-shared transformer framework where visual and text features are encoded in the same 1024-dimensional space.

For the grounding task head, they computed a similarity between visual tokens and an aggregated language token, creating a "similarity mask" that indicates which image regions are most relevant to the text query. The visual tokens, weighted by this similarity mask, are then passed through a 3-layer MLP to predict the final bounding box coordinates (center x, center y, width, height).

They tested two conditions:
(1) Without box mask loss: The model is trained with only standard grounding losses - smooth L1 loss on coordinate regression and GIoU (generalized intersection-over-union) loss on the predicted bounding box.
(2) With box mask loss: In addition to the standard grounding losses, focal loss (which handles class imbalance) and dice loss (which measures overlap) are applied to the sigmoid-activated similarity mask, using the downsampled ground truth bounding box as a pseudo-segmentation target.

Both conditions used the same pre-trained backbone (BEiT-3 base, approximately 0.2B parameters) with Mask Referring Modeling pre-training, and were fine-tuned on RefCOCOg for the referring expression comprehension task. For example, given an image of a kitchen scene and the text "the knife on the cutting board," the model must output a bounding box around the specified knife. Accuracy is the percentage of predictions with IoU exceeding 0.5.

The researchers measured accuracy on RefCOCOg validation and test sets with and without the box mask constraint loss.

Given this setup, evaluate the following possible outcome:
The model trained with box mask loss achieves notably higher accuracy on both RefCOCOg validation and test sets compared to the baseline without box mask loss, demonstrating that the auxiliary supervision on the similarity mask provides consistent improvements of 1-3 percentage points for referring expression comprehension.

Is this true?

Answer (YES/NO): YES